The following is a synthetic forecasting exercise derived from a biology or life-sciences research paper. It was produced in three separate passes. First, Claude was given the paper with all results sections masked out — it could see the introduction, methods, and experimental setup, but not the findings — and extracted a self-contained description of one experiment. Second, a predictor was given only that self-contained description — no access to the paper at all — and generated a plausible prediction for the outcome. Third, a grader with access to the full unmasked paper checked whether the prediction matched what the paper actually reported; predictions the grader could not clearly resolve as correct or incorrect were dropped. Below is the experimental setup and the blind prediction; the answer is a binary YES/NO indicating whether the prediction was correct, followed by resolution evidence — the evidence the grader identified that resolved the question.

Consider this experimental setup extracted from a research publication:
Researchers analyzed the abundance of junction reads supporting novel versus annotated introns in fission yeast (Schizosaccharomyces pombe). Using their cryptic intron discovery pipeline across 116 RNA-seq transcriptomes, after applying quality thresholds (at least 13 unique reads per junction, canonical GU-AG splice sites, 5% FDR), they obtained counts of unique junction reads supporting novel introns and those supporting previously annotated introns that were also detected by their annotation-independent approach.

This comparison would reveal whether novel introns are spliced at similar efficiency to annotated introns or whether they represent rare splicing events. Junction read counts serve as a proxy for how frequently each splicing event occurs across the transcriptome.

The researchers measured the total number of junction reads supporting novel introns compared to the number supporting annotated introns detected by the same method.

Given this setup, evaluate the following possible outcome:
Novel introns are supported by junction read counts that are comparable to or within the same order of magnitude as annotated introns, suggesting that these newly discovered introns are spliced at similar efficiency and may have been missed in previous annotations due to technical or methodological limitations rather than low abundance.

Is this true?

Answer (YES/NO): NO